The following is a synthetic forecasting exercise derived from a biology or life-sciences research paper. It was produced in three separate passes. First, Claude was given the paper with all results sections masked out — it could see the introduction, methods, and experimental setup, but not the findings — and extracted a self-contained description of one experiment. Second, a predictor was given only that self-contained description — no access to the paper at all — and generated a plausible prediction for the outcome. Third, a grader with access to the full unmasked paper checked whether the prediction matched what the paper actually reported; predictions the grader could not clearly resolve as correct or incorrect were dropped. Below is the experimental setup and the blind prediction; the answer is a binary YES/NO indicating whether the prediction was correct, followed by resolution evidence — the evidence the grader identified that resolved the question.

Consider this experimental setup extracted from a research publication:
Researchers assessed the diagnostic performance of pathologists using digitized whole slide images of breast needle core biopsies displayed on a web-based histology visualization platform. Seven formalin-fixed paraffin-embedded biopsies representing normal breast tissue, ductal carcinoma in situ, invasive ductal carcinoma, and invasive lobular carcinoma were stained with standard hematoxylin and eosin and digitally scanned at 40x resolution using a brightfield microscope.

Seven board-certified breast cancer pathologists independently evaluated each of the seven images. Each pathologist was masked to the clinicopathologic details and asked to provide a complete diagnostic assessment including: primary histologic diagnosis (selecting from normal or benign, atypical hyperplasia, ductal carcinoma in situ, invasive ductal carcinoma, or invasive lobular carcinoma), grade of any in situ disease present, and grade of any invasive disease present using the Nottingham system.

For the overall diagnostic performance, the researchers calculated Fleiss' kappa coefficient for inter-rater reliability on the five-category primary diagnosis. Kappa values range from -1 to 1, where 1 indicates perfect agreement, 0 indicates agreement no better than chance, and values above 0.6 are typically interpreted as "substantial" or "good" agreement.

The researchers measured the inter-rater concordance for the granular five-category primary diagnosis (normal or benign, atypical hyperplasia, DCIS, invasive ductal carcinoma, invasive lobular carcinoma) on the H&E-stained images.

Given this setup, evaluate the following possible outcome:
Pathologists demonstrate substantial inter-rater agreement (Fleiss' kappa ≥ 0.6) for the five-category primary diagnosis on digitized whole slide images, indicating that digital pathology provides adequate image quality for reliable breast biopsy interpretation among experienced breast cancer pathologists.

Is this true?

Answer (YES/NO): YES